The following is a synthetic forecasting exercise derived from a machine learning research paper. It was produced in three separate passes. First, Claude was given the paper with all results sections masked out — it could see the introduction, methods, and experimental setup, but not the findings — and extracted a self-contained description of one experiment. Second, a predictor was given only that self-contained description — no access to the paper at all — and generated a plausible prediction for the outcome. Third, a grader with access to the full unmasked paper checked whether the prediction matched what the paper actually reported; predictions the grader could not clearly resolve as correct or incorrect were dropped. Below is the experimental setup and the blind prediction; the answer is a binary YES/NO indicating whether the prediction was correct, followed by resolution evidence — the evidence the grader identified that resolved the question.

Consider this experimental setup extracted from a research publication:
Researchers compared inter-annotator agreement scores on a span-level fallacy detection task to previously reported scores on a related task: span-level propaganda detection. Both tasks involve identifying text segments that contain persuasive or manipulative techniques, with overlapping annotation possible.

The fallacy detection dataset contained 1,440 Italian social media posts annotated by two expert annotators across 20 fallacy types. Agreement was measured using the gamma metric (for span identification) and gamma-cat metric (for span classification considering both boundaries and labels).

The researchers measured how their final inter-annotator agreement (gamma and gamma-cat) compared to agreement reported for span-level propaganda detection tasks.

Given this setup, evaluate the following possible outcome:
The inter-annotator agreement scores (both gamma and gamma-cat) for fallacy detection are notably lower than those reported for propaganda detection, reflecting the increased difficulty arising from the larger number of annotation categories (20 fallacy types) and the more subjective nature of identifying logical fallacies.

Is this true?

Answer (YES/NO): NO